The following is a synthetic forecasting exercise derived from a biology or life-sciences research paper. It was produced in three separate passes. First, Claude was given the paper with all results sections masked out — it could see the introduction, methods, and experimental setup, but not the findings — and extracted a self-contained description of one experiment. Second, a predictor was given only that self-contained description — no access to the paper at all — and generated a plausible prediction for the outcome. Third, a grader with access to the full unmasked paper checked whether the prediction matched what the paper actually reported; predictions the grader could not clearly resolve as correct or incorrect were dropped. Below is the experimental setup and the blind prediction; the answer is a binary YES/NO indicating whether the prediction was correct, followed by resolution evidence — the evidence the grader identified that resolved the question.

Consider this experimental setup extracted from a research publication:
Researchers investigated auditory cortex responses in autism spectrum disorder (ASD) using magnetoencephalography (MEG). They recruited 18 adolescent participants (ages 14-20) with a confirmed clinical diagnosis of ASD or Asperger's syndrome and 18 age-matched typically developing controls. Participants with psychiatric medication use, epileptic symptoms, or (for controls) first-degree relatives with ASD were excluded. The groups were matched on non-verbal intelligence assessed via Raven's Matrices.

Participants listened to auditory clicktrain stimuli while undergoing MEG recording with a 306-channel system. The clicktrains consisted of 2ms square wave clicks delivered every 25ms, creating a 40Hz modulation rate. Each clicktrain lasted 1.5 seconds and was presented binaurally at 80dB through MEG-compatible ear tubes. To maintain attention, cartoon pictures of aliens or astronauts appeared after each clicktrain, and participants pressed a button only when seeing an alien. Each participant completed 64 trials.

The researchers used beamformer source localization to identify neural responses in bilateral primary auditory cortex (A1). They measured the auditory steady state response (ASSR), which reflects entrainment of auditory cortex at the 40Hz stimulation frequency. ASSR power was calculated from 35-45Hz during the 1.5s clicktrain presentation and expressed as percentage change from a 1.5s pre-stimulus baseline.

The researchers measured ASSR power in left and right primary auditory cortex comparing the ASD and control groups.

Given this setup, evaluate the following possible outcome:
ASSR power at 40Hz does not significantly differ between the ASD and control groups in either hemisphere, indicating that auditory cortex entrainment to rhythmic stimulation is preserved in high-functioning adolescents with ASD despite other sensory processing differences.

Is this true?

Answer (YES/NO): NO